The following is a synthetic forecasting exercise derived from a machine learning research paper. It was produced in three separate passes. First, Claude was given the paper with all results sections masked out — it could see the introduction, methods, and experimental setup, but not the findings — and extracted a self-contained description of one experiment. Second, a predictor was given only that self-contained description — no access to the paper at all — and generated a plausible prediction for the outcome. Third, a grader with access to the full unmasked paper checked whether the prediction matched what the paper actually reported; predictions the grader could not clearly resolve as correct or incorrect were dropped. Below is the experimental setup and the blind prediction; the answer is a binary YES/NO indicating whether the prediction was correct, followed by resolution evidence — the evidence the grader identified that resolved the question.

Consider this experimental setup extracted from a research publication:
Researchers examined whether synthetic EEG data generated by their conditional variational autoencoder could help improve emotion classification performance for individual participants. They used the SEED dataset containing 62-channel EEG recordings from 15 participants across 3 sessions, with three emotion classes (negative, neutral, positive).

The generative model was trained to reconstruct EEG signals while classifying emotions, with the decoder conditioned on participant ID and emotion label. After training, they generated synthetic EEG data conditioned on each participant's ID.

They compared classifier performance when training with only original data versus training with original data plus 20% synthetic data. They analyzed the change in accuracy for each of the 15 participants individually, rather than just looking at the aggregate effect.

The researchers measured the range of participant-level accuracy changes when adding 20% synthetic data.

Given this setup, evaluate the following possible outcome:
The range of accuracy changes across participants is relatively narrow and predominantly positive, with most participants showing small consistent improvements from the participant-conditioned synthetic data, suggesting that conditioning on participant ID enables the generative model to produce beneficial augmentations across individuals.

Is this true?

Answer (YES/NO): NO